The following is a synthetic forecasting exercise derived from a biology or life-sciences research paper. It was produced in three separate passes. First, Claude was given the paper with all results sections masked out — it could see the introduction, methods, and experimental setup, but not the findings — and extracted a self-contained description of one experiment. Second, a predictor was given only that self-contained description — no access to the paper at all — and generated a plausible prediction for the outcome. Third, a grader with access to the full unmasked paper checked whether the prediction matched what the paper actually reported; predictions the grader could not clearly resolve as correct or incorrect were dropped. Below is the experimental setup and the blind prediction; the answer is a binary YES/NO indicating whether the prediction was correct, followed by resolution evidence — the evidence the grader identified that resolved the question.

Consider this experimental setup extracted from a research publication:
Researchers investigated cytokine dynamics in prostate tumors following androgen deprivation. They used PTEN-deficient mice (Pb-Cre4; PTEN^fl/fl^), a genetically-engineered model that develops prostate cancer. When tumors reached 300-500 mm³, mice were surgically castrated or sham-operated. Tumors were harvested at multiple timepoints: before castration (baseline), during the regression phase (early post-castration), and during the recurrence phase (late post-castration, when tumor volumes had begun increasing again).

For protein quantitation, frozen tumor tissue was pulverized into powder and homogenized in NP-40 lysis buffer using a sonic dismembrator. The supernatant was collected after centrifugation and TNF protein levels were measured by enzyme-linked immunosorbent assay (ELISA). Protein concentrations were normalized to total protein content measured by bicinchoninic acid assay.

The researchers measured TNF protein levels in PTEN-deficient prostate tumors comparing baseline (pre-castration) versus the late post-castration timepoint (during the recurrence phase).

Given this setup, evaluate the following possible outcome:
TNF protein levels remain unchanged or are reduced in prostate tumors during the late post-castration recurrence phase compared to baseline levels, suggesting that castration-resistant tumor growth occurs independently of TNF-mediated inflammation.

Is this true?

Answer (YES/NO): NO